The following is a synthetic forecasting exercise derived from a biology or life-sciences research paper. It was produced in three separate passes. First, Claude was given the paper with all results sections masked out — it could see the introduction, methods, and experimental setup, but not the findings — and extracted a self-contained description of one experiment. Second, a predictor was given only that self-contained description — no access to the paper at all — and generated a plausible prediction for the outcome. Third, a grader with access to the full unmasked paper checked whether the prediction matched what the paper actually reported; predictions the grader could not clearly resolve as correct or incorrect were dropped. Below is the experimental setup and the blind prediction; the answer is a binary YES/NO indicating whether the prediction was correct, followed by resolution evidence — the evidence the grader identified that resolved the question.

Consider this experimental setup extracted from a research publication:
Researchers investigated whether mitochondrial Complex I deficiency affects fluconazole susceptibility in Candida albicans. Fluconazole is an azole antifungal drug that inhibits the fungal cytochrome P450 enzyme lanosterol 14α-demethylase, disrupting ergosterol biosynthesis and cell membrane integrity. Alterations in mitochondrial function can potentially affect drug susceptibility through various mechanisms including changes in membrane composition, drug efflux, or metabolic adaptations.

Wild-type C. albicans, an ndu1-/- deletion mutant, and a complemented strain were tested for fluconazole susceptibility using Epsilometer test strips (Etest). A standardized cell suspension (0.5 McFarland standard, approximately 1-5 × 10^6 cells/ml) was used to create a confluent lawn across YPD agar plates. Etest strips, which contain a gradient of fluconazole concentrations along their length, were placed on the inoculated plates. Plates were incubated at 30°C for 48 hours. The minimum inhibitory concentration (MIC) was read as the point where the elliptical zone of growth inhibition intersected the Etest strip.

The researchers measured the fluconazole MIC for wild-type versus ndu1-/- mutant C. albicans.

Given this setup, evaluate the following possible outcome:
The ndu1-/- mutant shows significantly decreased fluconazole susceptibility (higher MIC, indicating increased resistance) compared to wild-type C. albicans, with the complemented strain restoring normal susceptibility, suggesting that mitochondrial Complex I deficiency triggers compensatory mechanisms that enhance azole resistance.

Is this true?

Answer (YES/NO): NO